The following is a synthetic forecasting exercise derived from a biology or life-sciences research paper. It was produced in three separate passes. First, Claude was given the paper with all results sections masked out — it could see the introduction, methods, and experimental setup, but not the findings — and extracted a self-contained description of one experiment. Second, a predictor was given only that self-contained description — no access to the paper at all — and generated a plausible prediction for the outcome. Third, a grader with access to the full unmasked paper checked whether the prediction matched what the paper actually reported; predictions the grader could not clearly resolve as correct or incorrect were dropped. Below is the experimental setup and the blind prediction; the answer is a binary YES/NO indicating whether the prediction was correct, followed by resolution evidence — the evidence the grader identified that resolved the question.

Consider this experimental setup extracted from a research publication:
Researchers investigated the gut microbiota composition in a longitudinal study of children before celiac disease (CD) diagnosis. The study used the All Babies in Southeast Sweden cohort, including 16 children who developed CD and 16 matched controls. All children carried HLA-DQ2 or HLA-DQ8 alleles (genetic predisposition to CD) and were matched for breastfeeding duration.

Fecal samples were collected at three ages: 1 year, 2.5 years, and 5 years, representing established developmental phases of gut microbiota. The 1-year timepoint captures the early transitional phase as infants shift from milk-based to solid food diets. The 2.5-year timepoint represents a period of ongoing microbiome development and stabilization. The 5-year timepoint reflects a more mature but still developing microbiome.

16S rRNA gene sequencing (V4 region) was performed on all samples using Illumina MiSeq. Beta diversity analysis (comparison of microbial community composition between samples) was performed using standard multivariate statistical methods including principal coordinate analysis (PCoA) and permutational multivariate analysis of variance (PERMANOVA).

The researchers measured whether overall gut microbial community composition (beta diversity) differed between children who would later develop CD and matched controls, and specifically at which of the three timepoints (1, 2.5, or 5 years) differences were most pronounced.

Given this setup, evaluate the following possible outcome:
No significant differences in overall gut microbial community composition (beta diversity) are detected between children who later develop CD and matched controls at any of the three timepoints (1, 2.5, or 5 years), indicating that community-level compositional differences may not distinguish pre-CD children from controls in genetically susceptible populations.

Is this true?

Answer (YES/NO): YES